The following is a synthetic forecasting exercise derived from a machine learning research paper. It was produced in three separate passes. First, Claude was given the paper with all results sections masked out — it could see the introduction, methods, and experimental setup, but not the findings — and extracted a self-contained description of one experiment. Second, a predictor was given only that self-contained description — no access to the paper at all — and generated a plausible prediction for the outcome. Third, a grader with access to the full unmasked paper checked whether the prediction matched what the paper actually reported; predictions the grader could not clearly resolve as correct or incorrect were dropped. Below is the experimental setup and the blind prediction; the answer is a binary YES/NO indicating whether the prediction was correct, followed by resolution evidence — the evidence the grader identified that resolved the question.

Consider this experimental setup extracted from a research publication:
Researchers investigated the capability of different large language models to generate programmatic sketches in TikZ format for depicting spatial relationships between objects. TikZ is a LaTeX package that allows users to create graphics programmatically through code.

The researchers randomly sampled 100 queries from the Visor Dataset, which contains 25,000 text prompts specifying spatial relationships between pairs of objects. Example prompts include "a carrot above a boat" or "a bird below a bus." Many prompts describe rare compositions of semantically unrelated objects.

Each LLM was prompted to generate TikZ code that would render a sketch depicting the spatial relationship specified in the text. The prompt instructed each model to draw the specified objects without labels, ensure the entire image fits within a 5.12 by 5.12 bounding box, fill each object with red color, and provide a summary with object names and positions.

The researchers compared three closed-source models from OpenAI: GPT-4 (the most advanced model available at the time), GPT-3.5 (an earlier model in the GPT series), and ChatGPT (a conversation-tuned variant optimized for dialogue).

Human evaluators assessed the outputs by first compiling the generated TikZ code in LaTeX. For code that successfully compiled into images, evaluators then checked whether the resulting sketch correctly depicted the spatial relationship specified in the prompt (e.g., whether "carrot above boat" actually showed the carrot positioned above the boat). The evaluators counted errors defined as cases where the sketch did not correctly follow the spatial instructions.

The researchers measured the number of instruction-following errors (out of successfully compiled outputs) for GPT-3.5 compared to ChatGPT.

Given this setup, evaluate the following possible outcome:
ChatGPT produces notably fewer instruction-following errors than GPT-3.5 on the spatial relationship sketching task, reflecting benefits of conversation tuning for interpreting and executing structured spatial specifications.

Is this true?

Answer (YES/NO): NO